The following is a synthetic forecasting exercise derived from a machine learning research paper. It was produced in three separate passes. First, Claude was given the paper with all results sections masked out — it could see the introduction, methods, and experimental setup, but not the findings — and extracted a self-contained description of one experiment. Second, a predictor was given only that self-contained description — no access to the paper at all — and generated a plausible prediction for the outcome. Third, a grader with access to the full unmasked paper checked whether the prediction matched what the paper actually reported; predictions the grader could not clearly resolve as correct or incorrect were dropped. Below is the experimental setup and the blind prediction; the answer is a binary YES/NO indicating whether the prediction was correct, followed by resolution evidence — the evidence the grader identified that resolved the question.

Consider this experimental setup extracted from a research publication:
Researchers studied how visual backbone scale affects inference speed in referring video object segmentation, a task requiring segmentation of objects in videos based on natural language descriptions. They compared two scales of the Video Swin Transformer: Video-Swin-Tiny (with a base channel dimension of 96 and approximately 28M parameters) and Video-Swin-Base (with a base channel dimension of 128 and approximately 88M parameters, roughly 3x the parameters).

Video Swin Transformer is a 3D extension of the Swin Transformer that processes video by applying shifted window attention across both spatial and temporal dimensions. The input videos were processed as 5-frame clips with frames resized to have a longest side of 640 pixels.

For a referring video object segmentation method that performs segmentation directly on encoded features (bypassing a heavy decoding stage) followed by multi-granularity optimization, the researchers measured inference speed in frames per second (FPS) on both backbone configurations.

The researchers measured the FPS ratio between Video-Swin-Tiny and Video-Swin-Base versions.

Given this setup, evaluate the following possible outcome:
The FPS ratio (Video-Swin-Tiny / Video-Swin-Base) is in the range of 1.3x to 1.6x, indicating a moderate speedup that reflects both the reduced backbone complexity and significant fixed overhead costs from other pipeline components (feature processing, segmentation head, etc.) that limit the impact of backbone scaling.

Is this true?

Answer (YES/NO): NO